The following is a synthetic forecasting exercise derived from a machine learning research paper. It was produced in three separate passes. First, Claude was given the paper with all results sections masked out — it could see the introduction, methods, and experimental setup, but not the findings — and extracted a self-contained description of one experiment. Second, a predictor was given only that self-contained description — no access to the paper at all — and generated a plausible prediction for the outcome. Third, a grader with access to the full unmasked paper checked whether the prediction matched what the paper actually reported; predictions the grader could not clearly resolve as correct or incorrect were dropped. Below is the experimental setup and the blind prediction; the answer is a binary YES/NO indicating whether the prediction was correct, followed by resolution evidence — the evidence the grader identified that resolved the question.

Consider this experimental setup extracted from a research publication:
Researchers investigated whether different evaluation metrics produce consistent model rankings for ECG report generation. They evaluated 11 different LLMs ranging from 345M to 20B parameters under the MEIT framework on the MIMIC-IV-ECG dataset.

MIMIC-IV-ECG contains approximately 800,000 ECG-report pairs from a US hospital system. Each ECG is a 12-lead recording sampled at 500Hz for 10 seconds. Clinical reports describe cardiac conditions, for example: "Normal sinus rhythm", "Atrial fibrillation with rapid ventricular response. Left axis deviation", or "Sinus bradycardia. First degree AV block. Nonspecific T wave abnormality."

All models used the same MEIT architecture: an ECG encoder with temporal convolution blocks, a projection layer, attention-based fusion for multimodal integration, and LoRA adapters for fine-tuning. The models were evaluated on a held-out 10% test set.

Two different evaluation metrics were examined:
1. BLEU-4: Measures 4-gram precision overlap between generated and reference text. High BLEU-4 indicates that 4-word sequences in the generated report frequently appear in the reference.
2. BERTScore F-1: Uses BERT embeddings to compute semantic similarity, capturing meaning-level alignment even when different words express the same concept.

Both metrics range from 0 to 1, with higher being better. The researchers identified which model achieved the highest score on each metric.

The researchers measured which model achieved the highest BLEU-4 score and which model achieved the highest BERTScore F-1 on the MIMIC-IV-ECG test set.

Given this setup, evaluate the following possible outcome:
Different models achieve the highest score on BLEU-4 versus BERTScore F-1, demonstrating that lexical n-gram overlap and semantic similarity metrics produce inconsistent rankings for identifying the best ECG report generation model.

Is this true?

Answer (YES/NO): YES